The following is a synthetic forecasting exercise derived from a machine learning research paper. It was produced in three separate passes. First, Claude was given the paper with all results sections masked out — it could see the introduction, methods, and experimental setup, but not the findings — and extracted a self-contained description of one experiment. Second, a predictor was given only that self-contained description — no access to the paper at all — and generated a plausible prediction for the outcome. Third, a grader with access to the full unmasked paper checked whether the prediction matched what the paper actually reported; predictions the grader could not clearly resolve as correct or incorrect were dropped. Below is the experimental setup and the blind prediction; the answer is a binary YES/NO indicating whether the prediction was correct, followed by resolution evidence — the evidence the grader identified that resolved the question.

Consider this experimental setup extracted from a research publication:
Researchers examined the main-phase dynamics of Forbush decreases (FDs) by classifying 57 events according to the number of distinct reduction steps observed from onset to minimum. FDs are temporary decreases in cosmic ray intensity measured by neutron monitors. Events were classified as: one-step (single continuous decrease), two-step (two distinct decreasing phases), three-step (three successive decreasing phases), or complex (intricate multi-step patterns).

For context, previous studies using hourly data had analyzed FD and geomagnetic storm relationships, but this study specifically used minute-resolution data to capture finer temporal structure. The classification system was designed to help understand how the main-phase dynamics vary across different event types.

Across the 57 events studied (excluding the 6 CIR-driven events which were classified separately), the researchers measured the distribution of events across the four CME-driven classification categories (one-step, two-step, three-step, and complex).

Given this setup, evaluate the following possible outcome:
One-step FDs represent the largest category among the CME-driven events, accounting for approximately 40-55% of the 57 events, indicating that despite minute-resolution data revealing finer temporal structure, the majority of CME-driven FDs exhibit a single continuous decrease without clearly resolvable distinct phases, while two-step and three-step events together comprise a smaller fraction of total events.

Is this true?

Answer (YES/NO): NO